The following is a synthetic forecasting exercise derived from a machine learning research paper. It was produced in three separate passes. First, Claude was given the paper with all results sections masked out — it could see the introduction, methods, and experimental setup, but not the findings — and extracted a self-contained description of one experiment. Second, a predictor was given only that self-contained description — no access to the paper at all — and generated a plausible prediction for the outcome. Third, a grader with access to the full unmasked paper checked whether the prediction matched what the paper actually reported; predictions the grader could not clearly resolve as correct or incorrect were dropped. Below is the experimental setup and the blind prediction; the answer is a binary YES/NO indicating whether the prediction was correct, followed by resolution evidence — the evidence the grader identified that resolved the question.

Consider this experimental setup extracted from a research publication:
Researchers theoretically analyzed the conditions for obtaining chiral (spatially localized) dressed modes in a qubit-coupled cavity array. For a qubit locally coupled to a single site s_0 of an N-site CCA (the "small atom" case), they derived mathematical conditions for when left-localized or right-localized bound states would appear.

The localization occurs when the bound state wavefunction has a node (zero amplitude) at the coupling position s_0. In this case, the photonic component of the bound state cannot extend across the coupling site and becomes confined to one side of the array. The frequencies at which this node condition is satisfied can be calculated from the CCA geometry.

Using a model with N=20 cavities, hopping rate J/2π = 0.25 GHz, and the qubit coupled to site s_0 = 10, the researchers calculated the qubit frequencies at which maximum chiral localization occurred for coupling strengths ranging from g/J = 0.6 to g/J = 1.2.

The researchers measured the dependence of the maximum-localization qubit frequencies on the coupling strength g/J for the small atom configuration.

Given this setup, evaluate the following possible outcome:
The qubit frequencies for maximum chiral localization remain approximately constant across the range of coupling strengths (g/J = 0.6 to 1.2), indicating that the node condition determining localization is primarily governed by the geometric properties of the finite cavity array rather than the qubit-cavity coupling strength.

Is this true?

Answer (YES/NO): YES